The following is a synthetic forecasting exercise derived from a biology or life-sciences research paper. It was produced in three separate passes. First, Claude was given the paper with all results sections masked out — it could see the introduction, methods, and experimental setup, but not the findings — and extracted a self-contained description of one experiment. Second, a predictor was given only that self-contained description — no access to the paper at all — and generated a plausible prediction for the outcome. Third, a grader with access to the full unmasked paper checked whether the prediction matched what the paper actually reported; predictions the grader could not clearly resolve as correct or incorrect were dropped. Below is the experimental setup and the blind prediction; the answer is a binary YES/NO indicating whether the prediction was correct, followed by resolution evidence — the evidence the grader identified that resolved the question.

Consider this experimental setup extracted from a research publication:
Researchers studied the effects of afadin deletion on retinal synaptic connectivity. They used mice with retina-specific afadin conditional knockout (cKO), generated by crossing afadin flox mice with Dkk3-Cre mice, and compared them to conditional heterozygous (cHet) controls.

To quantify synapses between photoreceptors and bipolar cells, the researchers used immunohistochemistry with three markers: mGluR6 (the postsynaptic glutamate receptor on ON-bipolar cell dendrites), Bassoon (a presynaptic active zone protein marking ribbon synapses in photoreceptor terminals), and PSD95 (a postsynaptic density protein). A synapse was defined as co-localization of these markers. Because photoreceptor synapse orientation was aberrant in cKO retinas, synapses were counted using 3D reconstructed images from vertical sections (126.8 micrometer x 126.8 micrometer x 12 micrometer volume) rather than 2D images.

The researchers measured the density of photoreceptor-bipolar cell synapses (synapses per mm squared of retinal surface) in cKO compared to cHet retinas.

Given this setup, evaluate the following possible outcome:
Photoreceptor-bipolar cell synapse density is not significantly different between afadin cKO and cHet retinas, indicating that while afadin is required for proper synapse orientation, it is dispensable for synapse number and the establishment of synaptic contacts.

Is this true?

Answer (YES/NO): NO